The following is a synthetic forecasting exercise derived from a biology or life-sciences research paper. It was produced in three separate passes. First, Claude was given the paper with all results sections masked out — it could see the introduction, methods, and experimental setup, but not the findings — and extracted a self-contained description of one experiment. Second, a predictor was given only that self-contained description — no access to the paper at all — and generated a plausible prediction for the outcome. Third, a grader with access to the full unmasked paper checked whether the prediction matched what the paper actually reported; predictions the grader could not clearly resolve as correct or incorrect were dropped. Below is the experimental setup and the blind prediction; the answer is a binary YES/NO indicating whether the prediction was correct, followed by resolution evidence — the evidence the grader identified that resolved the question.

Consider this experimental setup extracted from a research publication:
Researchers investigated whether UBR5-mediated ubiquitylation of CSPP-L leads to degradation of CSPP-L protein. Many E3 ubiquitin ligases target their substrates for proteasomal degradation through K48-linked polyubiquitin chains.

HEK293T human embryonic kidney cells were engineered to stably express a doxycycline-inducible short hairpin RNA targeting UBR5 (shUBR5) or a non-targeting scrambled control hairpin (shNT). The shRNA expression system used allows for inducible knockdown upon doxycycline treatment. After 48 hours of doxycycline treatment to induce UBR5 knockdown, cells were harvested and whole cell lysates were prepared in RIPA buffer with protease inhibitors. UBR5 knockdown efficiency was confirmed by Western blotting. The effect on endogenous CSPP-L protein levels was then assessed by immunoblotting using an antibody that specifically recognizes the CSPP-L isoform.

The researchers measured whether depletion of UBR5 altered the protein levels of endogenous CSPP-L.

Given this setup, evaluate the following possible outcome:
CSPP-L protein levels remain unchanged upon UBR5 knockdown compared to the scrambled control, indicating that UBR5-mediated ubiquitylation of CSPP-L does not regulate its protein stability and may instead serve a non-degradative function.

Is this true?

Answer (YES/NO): YES